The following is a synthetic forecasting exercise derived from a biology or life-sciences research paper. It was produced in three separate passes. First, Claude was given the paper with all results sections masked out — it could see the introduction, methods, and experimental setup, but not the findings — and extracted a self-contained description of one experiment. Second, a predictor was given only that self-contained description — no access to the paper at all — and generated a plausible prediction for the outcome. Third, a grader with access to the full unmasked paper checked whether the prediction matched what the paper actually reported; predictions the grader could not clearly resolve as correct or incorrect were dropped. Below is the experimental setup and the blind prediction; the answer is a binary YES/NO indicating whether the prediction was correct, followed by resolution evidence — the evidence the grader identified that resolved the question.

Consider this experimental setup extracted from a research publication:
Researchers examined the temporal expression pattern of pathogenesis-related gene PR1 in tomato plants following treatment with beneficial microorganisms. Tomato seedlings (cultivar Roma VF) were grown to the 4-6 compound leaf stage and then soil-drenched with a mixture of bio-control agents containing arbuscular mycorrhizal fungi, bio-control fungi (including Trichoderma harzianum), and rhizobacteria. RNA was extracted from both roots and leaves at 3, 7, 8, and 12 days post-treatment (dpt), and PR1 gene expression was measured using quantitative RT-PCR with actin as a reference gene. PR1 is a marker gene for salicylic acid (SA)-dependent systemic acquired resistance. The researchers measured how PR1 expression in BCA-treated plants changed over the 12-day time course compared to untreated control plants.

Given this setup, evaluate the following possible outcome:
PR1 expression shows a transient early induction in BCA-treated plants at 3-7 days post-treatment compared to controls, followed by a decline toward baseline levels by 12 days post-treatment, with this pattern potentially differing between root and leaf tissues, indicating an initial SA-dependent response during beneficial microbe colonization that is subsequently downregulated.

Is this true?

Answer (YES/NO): NO